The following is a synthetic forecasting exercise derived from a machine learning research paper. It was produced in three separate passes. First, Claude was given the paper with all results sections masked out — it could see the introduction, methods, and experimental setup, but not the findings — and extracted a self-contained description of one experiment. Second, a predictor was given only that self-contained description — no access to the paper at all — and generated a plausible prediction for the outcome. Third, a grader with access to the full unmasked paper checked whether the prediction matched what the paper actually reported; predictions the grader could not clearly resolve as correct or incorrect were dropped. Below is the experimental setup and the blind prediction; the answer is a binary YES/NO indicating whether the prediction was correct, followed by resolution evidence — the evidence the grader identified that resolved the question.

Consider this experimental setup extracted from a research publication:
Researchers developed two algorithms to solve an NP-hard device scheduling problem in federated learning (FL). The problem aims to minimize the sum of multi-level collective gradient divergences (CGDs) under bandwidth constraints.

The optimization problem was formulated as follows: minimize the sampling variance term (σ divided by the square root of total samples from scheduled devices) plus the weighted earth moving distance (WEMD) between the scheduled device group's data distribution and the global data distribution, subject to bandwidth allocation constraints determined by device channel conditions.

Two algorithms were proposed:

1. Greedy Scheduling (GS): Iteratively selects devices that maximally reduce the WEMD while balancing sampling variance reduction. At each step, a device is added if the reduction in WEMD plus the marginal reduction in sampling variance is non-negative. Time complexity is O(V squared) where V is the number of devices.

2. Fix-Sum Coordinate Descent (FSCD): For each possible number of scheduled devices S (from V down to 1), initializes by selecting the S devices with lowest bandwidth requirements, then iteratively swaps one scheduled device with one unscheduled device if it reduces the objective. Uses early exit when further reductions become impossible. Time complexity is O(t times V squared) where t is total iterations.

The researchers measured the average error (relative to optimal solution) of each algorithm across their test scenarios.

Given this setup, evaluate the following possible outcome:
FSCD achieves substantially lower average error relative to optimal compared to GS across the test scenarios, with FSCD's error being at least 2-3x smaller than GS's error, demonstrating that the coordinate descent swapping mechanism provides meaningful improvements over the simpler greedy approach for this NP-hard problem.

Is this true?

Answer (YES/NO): YES